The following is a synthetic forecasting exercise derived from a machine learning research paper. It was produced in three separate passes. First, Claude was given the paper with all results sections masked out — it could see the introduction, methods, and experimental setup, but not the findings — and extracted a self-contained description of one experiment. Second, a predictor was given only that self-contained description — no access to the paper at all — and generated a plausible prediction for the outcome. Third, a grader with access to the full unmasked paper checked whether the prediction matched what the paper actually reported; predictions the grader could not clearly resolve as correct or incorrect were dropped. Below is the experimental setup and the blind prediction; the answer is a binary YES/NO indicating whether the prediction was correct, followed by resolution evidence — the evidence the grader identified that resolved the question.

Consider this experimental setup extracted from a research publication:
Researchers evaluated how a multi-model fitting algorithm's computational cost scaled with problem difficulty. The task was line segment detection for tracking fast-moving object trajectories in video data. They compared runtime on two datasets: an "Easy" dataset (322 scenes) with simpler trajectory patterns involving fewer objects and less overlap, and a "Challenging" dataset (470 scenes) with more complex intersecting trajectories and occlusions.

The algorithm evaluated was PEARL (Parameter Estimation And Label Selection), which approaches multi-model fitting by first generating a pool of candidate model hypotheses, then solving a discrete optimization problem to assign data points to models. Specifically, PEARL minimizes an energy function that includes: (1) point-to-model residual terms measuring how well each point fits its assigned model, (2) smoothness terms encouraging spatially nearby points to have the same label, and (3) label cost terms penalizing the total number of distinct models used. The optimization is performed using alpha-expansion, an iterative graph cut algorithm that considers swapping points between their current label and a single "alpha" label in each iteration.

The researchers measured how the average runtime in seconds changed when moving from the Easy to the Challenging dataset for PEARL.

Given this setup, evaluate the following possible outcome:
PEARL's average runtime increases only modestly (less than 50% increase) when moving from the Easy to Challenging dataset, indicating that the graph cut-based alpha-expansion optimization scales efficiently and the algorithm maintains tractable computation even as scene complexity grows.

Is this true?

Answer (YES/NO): NO